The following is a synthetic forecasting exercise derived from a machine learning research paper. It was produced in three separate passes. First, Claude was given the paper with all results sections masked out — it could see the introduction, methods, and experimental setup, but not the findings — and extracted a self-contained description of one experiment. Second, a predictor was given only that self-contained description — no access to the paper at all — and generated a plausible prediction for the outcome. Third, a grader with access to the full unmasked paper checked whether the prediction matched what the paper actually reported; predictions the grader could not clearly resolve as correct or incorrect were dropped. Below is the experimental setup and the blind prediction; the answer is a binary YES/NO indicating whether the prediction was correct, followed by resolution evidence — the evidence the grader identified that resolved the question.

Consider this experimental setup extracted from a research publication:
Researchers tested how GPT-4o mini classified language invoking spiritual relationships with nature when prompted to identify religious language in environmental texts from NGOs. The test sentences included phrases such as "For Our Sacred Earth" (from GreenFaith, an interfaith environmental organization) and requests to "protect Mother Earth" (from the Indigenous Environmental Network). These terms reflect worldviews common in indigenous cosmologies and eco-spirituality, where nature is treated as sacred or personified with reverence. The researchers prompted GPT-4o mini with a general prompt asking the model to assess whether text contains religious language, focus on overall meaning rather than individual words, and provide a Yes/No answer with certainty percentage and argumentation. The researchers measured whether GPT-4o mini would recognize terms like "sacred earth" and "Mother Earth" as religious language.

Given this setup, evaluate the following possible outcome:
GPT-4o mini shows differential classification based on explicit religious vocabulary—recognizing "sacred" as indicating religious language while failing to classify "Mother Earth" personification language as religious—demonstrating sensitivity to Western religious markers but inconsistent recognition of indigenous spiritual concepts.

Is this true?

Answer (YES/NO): NO